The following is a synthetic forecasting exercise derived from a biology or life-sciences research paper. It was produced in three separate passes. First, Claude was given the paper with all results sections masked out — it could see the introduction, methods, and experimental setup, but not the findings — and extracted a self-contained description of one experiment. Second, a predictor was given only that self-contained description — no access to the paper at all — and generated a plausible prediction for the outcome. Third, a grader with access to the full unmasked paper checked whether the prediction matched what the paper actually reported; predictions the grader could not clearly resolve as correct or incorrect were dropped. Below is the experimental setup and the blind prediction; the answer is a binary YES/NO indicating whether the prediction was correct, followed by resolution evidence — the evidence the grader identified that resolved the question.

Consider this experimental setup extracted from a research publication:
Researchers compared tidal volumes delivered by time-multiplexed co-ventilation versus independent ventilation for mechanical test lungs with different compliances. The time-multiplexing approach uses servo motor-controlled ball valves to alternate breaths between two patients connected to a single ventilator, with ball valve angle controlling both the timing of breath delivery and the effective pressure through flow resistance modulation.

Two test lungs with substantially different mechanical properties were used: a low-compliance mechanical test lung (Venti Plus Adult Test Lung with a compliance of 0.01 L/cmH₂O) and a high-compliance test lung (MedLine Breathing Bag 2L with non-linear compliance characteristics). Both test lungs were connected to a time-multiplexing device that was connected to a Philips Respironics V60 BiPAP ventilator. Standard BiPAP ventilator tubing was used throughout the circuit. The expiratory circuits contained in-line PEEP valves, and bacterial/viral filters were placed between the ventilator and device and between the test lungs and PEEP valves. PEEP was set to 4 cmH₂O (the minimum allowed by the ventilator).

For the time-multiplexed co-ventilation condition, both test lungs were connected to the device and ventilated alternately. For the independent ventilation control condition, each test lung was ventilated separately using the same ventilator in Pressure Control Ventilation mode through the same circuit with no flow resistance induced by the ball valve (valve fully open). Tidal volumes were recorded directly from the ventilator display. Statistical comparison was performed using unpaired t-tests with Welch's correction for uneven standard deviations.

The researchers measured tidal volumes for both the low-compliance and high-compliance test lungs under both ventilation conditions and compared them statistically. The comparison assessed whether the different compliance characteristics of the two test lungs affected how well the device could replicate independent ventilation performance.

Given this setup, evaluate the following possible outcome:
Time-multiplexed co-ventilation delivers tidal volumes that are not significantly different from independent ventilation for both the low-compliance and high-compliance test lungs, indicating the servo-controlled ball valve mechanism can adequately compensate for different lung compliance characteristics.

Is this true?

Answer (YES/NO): YES